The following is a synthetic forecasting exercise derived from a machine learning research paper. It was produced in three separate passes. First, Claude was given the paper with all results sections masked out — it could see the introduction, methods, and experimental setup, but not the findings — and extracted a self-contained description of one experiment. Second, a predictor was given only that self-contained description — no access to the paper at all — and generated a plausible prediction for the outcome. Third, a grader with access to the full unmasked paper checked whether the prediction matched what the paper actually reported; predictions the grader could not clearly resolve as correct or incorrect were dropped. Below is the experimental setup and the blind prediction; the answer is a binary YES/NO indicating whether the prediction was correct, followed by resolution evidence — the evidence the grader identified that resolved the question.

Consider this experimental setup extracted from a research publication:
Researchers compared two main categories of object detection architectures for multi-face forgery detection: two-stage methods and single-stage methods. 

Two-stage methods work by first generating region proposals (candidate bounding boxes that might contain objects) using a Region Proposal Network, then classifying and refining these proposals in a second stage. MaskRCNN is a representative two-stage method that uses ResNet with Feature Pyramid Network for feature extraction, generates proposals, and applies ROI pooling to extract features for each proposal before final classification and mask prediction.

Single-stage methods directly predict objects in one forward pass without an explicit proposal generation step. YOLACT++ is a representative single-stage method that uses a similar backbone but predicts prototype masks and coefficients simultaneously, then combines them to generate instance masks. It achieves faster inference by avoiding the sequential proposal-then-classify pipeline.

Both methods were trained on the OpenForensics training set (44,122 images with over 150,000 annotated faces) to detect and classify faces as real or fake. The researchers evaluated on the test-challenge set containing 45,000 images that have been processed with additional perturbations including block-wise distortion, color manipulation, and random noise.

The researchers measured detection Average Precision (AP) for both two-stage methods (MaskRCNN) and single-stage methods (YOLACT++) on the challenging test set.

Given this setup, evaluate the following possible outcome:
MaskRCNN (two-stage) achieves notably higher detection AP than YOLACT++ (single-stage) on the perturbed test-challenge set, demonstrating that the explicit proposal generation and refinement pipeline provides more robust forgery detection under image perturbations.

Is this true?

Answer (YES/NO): NO